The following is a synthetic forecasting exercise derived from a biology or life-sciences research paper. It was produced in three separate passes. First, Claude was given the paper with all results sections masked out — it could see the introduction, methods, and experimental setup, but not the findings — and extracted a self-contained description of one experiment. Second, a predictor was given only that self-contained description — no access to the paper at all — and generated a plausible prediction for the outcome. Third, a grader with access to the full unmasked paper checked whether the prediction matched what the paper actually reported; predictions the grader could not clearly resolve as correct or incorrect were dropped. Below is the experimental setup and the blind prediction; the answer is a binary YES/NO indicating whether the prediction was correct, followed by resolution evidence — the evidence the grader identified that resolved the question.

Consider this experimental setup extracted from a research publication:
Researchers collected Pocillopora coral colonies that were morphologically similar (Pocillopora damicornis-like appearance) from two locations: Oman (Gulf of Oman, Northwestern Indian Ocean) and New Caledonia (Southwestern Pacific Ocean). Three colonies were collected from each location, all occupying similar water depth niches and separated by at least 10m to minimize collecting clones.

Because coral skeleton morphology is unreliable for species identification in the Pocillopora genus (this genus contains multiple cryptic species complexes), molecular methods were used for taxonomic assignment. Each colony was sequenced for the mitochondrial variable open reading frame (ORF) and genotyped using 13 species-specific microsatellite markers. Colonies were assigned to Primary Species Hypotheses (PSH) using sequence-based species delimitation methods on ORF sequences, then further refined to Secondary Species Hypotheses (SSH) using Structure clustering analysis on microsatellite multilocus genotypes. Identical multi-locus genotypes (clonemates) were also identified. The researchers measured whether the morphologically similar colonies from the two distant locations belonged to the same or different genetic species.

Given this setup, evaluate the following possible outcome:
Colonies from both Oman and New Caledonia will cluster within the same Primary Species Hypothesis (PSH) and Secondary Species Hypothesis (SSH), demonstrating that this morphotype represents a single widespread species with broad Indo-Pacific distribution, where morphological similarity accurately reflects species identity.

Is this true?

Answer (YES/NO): NO